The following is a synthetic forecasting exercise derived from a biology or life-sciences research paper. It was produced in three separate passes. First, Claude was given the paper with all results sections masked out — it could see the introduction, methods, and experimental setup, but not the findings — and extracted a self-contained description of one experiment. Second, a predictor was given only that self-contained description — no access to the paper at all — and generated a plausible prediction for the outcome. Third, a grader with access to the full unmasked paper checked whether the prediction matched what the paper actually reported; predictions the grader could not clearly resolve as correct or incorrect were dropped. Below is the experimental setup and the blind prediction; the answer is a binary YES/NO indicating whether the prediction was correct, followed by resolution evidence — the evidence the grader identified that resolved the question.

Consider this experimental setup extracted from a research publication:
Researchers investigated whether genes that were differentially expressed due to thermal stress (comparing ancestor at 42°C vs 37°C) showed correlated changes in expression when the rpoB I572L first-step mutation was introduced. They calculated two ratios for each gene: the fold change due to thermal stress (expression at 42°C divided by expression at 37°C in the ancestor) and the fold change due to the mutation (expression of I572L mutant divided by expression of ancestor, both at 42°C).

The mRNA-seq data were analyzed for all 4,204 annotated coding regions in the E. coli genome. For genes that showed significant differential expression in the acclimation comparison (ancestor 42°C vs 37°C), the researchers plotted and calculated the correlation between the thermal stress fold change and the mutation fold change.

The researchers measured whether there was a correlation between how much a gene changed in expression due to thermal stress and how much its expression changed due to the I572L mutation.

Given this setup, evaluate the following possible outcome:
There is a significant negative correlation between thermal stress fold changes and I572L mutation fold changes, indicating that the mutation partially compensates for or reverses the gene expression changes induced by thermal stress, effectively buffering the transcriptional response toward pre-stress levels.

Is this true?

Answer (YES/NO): YES